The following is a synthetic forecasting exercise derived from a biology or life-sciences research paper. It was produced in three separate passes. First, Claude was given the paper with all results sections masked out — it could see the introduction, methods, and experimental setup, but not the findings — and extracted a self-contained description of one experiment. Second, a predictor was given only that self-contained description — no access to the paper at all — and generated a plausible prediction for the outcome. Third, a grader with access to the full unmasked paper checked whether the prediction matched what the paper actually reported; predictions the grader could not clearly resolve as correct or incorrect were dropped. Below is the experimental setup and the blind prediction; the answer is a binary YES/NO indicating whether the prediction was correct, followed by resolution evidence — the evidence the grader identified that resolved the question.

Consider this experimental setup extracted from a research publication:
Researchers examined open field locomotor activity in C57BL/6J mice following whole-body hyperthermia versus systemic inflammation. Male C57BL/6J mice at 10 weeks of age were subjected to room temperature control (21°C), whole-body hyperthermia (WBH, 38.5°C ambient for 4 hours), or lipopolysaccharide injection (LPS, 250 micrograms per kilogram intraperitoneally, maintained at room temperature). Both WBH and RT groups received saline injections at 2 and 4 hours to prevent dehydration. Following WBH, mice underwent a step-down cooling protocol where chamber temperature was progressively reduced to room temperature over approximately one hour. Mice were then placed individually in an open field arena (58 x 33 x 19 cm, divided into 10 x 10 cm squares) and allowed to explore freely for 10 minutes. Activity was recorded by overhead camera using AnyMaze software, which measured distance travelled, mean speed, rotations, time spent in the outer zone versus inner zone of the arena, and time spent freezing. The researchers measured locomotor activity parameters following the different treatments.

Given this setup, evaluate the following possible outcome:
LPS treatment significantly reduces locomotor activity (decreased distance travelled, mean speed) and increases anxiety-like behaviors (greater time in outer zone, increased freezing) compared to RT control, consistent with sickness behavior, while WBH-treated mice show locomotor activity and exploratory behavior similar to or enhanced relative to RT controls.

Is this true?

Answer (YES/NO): NO